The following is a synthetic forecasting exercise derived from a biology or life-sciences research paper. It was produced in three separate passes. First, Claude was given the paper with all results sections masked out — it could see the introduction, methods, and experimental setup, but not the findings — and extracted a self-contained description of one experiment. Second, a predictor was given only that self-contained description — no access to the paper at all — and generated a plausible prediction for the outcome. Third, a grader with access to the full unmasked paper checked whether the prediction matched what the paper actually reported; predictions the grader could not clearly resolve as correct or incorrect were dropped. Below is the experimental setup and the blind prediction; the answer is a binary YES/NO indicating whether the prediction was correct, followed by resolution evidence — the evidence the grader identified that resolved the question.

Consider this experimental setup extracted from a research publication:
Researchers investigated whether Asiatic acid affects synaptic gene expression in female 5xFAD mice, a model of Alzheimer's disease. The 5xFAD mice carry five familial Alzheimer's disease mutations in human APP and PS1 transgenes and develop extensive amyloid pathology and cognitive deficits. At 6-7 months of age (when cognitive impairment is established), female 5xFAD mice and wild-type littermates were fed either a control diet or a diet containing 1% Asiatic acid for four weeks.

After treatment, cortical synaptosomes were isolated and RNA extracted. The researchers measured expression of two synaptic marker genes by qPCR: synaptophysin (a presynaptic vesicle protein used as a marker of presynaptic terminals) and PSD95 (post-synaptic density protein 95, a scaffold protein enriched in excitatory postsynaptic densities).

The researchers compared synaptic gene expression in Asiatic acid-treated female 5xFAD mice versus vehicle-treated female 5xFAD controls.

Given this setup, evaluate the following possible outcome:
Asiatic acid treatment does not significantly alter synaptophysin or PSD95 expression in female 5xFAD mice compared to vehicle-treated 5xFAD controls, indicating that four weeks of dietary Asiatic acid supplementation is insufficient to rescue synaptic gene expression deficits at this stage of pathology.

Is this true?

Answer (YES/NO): NO